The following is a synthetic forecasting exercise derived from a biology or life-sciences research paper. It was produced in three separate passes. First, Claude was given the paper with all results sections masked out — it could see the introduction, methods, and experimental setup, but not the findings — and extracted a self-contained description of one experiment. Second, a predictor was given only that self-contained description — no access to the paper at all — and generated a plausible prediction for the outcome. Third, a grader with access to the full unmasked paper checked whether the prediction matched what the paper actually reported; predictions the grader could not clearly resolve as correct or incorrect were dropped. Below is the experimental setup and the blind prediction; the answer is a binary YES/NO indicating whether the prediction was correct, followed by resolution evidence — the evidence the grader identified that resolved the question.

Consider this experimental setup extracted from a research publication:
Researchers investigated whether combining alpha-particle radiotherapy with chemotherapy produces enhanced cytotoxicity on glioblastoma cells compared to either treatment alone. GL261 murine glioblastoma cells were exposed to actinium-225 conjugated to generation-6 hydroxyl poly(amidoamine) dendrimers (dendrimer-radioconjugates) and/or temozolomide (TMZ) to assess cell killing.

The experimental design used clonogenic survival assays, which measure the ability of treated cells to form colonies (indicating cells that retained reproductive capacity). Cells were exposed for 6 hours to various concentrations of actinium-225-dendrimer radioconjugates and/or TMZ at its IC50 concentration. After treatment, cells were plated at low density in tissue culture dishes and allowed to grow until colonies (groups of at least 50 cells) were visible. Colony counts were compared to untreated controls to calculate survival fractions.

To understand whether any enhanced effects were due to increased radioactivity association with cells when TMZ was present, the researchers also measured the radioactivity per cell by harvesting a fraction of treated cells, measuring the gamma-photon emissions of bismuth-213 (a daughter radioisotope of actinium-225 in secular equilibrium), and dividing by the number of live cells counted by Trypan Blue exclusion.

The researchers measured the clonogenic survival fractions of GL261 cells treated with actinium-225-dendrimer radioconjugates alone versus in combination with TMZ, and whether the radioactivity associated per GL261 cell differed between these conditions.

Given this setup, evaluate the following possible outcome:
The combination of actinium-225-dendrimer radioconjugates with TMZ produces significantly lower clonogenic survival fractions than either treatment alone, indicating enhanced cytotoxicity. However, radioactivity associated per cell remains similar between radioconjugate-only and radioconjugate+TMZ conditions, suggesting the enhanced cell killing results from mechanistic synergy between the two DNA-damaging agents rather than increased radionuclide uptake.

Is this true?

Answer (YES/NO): NO